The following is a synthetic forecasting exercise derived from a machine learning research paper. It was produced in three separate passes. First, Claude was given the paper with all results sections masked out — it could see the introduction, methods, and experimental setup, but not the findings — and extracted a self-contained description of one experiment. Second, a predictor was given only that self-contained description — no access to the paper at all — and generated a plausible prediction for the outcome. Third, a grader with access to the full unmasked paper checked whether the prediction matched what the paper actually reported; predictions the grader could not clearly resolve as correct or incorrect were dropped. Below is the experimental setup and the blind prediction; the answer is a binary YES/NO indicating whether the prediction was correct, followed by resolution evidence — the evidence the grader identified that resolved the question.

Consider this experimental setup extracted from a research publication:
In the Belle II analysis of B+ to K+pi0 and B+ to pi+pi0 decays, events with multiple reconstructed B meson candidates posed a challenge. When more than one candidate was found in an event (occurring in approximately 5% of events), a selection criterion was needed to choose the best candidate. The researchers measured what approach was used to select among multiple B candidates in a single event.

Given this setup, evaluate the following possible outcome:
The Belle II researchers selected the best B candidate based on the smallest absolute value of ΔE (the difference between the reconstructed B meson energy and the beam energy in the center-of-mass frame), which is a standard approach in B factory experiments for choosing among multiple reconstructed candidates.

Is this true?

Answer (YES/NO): NO